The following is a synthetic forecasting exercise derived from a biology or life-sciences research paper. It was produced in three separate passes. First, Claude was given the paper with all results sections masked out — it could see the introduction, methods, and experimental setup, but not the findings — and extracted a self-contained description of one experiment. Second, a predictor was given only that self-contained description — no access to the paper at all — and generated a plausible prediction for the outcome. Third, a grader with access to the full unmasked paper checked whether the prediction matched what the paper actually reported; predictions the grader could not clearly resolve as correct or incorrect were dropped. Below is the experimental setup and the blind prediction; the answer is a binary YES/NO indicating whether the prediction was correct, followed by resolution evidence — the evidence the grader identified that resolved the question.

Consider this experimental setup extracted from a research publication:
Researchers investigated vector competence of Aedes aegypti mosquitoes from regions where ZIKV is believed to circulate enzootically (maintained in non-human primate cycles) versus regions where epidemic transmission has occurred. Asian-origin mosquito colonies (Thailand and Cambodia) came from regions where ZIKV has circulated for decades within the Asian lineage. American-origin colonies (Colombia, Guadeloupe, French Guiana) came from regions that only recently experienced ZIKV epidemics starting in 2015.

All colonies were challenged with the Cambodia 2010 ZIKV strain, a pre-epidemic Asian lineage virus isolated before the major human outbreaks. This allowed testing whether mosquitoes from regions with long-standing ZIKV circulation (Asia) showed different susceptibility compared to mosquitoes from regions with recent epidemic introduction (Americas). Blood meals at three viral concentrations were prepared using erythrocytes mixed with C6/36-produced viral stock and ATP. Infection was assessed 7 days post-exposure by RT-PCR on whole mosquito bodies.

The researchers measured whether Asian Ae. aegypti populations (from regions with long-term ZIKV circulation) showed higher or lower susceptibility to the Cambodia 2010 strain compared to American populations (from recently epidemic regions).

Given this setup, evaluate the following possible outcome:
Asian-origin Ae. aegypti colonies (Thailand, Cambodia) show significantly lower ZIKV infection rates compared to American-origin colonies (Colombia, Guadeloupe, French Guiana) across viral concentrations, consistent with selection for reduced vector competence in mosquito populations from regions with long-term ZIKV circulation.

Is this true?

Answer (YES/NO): NO